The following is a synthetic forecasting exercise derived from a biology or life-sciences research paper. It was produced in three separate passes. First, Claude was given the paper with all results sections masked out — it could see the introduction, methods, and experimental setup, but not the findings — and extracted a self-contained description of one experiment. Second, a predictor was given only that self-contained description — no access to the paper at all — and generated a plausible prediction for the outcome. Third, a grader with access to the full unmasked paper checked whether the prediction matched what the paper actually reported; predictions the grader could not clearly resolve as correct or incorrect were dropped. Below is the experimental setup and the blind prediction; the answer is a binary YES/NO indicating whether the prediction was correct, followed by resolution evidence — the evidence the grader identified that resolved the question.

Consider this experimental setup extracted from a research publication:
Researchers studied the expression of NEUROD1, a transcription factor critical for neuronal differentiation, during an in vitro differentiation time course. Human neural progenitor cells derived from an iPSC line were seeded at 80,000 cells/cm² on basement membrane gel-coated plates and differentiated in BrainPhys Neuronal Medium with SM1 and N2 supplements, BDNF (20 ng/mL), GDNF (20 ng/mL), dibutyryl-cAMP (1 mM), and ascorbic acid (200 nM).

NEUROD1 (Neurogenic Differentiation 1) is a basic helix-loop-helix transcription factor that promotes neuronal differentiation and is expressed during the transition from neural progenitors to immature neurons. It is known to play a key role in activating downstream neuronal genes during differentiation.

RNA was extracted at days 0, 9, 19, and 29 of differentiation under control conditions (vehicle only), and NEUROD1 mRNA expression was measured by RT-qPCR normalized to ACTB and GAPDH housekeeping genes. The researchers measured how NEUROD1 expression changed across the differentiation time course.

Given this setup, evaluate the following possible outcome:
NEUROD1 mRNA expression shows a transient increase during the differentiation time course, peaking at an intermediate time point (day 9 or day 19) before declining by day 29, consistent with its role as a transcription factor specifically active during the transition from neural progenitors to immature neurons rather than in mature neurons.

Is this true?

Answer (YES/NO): NO